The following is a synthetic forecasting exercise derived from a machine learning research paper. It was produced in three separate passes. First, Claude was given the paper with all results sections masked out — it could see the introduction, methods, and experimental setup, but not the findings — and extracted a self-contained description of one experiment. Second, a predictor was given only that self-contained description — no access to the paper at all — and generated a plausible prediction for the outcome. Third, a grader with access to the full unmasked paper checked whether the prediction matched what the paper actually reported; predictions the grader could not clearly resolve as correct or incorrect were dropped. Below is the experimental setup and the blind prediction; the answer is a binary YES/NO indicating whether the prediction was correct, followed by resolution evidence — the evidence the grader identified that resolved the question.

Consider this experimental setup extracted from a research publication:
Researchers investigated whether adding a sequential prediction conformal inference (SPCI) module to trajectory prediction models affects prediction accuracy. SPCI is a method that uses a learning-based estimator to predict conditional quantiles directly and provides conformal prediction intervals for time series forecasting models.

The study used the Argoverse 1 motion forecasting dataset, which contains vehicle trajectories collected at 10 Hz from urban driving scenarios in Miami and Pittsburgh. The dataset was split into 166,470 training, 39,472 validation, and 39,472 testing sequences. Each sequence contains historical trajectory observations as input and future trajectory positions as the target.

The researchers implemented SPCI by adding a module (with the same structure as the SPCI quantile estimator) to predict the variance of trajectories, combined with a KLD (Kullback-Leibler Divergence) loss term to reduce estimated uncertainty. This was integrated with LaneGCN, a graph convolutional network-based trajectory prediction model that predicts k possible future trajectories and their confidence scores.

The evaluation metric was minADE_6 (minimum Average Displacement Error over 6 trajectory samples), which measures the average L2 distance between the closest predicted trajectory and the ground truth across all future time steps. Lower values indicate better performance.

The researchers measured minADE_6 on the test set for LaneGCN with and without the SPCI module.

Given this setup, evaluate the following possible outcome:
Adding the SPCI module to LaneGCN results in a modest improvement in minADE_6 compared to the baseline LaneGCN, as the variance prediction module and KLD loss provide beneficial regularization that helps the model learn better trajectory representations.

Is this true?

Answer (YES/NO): NO